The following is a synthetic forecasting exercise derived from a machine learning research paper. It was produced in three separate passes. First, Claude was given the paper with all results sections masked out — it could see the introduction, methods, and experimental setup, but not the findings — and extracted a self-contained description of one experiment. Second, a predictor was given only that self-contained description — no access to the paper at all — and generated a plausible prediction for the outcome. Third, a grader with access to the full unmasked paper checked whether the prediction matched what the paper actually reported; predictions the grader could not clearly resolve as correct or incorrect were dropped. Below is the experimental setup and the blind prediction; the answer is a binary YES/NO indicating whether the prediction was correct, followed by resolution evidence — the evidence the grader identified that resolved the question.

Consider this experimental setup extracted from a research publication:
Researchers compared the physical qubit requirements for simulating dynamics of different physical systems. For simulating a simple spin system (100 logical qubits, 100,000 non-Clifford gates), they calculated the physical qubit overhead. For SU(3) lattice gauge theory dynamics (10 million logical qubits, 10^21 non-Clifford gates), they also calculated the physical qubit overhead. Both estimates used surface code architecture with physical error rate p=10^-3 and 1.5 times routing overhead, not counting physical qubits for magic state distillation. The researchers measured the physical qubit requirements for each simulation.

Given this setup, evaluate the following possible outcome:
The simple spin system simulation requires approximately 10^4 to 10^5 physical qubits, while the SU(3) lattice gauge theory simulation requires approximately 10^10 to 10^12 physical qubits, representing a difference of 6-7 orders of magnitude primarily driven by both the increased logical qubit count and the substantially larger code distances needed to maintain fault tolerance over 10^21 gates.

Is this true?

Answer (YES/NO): YES